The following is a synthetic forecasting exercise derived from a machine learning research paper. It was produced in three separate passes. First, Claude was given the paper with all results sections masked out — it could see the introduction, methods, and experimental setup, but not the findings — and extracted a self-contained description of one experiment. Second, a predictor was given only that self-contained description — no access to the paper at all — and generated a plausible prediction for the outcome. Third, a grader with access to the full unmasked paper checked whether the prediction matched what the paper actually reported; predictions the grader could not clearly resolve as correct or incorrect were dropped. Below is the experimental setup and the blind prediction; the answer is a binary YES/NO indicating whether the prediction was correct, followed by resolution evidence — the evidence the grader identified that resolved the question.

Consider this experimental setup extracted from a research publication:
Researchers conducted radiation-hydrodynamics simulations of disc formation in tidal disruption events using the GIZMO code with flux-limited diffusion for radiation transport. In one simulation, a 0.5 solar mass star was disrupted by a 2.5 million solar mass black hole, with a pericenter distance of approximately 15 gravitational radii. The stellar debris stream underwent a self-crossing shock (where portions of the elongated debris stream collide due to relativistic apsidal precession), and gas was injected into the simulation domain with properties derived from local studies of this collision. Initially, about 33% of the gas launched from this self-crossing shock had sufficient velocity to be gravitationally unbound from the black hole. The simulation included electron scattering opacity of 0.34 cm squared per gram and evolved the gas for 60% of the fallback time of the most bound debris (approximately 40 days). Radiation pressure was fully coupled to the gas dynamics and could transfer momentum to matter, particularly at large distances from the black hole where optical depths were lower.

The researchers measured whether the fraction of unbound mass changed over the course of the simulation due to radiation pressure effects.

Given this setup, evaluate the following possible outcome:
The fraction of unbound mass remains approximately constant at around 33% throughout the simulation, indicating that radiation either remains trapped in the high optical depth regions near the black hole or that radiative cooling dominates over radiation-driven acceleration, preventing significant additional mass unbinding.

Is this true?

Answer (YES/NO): NO